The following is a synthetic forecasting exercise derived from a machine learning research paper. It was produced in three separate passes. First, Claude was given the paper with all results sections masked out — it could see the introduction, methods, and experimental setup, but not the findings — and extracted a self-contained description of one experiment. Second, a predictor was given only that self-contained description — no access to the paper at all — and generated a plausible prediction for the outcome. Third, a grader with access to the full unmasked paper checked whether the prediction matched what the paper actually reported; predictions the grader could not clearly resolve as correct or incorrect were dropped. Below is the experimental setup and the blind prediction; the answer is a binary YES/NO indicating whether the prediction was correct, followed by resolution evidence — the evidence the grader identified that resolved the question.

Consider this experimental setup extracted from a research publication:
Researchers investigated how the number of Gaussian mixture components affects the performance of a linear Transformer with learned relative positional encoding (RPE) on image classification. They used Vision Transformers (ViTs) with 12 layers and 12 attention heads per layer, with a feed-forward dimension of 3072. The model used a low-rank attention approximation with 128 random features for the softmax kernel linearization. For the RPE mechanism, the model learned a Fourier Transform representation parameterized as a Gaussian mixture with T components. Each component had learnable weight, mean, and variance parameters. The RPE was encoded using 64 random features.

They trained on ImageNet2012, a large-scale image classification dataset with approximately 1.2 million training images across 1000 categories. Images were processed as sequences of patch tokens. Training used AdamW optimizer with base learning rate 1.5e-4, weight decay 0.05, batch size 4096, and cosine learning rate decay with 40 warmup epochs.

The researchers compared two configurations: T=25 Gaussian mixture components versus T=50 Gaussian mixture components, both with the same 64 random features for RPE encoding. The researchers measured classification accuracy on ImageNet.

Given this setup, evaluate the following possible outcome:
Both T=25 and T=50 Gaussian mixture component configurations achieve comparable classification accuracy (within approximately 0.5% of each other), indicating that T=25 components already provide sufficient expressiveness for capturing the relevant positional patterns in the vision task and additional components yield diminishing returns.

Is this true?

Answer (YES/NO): NO